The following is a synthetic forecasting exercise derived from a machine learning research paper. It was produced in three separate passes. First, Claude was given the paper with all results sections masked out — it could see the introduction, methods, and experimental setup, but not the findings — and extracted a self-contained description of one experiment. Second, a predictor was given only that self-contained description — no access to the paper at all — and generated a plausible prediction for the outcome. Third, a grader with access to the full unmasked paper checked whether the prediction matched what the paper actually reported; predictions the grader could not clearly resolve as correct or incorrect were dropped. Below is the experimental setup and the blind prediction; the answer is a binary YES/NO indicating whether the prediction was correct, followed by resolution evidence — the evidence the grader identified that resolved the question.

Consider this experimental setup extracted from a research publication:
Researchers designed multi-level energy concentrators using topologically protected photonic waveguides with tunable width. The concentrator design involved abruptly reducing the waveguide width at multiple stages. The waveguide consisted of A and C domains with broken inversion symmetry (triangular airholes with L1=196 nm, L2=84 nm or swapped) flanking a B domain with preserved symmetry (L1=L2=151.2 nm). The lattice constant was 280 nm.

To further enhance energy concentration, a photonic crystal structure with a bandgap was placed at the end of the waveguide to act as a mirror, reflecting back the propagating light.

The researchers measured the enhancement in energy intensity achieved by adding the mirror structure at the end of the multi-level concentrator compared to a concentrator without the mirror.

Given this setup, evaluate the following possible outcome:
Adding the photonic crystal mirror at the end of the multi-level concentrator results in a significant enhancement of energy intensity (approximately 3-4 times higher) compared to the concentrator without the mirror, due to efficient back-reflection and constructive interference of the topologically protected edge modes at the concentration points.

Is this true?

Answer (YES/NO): NO